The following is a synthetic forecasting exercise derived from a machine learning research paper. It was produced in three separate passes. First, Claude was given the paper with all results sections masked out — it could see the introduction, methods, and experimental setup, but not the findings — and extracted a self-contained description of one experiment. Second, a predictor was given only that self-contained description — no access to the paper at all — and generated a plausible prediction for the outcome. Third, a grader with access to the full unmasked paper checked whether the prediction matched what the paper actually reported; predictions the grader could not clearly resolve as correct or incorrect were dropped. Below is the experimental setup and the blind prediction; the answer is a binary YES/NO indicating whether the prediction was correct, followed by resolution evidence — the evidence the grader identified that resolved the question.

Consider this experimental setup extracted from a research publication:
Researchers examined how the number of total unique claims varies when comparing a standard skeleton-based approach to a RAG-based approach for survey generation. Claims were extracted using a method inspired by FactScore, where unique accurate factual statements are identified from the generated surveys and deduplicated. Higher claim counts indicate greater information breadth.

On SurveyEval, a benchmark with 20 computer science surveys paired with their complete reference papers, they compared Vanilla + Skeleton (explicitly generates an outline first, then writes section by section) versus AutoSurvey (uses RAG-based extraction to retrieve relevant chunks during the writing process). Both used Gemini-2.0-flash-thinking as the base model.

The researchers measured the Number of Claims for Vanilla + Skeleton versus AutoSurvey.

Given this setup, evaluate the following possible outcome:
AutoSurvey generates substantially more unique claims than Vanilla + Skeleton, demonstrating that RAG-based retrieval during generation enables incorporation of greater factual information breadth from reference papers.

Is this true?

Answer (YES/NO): YES